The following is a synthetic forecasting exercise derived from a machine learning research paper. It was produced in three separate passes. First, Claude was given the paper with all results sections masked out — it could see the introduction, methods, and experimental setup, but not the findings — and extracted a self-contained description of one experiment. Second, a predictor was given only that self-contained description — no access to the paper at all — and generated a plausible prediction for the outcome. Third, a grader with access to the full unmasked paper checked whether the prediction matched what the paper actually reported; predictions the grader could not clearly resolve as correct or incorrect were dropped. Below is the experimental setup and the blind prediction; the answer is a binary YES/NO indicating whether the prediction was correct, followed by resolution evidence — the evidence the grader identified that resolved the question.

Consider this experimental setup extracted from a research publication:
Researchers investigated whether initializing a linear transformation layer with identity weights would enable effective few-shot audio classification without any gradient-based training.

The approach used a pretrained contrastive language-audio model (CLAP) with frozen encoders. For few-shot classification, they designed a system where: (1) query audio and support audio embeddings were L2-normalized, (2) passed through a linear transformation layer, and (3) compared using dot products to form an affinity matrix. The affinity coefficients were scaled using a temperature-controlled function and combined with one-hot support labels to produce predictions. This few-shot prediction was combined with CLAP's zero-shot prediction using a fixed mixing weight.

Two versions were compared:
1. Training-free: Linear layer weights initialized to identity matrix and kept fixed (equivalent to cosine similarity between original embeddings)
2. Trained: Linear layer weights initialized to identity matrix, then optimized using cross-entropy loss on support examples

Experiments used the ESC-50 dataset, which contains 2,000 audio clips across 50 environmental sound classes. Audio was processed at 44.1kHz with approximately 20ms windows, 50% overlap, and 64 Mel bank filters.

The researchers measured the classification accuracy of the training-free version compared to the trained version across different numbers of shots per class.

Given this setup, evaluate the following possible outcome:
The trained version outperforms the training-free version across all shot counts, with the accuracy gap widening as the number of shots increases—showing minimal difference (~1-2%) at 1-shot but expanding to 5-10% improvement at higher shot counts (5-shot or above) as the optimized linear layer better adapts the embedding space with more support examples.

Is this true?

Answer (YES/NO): NO